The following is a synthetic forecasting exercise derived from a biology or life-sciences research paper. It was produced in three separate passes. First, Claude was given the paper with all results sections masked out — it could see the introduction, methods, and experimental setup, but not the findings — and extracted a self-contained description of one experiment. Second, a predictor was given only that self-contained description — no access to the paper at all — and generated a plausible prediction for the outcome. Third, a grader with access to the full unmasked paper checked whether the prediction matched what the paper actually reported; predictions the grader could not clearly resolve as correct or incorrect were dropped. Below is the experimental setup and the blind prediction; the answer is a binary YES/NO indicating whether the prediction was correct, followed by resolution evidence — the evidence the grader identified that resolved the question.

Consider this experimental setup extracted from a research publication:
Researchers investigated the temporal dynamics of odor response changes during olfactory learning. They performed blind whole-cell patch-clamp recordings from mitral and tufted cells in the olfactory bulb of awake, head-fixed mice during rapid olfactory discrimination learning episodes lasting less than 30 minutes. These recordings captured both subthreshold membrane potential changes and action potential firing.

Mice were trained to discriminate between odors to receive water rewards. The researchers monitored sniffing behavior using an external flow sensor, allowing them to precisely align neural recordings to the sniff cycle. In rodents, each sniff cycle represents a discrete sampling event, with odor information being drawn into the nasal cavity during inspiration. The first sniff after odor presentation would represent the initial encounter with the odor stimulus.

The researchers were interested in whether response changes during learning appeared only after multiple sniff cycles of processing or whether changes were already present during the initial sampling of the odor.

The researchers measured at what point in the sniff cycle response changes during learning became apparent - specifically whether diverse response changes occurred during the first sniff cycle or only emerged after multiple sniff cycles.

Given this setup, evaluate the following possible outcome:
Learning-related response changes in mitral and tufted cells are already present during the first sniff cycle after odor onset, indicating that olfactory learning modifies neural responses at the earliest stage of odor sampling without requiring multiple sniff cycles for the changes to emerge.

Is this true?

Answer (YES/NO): YES